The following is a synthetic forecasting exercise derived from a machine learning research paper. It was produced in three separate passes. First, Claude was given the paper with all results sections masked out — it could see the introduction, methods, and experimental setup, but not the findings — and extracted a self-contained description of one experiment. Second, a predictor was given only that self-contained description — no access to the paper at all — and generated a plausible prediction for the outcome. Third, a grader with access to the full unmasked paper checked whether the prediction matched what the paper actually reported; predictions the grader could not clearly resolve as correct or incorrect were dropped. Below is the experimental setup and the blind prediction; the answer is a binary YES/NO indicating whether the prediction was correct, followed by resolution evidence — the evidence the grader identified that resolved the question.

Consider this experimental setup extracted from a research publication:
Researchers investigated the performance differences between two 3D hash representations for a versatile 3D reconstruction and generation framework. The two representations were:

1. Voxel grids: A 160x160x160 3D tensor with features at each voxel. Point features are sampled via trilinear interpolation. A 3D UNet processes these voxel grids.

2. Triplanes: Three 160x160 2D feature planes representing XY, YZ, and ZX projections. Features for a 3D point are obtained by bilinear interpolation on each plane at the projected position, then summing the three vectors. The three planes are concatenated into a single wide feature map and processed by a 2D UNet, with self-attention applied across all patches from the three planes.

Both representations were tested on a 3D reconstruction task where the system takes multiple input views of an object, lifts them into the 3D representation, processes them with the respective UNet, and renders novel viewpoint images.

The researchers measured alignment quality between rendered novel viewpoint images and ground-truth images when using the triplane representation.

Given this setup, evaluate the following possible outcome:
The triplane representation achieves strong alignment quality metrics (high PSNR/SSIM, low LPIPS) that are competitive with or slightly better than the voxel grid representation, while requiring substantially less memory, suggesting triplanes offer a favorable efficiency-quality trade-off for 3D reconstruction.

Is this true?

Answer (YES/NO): NO